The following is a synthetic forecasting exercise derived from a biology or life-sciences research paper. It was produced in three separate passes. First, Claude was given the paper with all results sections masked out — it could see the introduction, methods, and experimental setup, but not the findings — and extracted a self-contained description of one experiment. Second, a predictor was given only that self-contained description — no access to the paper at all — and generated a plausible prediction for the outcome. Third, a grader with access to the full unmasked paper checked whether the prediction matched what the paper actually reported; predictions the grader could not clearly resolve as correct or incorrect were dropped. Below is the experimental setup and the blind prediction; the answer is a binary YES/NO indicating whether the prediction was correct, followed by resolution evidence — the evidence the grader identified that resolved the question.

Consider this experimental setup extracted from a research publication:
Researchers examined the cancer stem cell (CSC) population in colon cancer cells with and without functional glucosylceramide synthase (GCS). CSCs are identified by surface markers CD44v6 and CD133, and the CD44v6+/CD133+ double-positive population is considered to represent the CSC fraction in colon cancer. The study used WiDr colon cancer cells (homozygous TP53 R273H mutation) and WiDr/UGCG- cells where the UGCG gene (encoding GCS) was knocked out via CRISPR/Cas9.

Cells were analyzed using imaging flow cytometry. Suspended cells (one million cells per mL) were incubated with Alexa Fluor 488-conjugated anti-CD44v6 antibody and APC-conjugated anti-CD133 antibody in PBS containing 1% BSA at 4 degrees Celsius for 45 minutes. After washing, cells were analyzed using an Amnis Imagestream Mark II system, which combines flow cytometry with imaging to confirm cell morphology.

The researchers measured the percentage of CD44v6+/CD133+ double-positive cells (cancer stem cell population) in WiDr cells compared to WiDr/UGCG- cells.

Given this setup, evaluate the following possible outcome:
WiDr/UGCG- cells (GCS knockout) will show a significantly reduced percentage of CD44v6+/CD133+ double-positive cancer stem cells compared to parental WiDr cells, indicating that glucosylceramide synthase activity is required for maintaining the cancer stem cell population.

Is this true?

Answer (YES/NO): NO